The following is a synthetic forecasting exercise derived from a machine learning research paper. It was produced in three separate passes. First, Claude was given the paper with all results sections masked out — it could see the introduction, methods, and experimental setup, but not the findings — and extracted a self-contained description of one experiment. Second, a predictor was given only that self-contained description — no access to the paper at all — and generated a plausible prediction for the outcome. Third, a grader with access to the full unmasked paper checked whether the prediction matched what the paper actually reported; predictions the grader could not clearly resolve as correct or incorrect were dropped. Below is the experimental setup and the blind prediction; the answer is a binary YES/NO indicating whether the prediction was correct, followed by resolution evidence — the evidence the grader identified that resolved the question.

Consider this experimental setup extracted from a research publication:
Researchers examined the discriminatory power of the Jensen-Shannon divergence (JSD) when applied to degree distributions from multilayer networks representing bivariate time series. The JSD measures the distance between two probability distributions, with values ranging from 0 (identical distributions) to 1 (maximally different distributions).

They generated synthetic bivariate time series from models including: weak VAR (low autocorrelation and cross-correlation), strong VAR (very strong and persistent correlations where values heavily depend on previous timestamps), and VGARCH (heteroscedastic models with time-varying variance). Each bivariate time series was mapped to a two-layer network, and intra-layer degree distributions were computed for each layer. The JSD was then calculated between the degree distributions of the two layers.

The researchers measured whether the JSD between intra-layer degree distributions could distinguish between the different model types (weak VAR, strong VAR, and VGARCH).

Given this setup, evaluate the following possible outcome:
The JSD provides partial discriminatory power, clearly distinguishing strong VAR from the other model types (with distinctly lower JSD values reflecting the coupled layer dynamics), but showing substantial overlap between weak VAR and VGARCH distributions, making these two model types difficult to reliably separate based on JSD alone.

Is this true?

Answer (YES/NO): NO